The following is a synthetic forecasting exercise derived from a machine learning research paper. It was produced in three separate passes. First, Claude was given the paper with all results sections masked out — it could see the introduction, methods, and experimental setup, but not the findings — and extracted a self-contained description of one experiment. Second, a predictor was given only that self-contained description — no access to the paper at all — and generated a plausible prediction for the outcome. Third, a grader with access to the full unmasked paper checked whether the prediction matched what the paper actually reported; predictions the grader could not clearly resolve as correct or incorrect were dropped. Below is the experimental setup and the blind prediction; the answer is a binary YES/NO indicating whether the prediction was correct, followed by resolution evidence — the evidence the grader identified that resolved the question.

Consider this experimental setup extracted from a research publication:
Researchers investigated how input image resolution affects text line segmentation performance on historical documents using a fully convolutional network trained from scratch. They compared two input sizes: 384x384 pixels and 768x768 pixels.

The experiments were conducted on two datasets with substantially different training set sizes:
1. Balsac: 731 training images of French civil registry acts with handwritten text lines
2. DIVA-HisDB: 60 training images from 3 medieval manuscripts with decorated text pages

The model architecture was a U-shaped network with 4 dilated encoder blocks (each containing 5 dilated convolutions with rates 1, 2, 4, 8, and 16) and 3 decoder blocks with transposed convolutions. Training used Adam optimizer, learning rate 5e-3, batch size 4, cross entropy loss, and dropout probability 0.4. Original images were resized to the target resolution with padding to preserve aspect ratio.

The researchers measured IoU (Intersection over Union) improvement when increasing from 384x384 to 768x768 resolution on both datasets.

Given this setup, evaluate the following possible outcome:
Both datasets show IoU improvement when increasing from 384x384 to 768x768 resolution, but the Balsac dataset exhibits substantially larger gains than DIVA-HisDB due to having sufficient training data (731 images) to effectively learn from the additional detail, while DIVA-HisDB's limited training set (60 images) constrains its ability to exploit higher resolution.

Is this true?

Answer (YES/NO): YES